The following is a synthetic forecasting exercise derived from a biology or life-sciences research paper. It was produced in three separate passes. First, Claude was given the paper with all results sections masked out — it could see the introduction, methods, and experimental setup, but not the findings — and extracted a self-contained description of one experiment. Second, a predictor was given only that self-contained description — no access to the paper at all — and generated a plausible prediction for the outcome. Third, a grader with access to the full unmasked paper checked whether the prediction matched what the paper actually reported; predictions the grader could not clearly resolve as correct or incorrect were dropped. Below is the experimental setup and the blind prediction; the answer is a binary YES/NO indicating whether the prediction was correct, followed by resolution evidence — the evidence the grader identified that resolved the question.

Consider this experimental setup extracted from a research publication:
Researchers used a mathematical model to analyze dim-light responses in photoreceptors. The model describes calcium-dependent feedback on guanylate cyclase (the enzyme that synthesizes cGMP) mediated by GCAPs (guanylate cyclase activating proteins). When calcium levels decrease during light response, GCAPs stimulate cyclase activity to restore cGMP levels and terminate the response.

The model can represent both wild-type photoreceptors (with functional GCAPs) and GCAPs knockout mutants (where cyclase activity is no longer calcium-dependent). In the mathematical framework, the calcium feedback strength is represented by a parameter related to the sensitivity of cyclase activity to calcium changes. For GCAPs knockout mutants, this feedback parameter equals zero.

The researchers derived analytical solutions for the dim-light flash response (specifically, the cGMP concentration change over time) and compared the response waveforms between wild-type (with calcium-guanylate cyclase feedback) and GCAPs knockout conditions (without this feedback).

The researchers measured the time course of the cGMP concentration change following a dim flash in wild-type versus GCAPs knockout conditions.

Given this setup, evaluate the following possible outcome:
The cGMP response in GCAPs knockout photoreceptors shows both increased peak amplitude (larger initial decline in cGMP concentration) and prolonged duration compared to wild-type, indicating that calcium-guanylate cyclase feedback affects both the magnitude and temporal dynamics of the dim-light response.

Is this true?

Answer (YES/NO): YES